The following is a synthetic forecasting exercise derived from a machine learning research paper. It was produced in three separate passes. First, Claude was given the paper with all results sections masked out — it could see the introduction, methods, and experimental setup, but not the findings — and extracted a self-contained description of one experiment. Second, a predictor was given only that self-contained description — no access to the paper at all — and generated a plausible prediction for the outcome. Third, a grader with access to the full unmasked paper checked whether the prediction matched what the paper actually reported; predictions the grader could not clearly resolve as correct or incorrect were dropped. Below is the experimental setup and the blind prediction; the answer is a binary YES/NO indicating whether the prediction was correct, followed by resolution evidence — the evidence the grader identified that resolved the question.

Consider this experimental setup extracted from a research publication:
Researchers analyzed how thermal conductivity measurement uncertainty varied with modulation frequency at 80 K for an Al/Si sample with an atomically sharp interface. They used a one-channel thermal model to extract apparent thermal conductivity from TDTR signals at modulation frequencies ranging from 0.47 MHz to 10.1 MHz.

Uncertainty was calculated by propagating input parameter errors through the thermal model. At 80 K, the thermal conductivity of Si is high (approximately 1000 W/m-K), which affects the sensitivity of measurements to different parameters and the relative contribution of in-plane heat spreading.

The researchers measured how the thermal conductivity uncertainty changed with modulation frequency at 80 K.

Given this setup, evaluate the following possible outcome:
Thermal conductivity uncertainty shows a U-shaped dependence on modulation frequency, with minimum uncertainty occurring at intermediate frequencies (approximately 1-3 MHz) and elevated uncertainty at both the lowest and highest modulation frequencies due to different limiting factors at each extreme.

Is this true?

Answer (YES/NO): NO